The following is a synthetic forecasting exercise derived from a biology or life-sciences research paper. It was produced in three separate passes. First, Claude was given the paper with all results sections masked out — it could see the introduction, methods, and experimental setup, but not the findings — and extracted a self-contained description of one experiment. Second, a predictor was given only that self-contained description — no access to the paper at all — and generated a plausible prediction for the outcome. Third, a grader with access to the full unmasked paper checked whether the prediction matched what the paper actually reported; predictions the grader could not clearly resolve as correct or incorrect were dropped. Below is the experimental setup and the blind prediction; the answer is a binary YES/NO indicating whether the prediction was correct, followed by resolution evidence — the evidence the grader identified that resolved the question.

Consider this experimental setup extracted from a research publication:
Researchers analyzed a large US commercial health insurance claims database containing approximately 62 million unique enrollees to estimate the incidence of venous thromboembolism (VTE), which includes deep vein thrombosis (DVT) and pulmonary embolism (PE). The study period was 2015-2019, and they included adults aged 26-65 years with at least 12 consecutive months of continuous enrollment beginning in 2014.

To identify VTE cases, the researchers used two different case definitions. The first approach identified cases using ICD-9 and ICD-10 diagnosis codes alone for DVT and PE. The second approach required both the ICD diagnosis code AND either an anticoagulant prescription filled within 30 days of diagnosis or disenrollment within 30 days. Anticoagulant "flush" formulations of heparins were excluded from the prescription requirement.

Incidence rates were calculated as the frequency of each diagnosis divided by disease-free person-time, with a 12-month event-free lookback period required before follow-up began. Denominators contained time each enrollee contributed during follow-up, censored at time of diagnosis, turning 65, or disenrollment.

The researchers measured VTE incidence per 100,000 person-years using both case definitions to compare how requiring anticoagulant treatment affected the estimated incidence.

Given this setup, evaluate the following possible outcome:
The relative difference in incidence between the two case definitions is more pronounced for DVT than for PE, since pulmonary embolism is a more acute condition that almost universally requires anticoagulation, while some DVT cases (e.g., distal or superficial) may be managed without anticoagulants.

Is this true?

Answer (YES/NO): YES